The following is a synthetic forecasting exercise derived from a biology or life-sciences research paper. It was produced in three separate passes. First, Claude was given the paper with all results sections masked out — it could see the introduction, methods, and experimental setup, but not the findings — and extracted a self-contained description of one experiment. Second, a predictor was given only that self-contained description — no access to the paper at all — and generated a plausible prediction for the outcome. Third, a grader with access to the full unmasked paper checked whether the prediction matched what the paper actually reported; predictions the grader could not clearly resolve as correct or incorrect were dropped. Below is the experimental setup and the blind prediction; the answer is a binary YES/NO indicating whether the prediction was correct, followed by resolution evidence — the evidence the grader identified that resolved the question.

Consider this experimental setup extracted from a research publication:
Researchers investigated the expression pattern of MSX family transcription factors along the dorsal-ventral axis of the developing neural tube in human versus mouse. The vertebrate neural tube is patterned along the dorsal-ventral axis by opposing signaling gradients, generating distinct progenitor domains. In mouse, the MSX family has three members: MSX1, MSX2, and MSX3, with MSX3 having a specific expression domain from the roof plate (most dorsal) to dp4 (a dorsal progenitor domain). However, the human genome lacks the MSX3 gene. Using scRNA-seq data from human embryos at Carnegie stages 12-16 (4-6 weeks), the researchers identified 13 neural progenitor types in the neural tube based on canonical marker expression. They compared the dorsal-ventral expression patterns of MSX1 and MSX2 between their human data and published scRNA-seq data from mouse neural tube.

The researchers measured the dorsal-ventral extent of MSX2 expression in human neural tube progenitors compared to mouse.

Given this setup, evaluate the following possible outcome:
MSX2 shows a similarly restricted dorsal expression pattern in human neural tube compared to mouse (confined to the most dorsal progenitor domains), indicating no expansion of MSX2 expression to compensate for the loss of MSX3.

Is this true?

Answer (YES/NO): NO